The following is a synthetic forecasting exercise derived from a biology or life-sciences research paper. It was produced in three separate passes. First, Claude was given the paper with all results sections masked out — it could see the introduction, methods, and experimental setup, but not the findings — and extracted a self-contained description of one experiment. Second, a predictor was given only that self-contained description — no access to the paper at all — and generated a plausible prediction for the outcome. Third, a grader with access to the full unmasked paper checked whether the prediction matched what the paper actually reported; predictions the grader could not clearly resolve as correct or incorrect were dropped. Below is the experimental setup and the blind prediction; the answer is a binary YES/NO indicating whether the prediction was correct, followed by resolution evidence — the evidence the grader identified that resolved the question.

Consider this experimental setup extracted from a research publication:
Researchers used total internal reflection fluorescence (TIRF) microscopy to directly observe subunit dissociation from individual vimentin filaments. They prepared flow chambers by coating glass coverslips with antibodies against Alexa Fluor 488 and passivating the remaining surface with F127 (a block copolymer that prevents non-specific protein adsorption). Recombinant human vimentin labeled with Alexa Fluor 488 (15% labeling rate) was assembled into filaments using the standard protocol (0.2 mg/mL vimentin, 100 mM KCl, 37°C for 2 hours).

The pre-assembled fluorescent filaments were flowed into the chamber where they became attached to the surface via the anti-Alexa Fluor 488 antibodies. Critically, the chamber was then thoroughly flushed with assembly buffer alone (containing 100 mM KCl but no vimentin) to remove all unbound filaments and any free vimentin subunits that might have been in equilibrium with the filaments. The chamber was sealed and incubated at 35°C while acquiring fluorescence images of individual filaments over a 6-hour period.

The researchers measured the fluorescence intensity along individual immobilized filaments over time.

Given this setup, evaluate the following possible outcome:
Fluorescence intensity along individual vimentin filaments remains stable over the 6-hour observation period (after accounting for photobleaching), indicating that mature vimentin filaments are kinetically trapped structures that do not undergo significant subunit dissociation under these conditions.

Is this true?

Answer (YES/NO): NO